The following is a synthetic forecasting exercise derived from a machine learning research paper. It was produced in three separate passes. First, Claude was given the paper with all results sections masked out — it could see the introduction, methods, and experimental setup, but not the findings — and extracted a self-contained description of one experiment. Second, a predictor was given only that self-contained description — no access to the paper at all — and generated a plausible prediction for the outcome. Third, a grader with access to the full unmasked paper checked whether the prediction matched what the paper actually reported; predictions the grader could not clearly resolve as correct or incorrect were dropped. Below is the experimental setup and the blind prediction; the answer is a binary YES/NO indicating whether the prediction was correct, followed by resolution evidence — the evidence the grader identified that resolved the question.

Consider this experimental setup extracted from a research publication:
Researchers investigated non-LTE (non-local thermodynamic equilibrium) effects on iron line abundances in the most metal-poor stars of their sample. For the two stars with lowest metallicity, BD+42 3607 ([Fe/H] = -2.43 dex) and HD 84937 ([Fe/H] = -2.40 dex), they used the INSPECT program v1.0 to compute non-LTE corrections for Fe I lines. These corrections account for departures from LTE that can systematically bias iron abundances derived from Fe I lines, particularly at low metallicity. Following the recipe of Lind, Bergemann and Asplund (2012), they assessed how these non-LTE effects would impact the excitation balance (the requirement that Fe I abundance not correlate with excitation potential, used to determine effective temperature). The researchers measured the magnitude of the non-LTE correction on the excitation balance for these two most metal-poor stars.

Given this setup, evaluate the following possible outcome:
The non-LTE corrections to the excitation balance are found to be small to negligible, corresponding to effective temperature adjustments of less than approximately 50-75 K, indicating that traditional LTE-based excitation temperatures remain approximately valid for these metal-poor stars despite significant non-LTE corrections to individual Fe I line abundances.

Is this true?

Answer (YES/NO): NO